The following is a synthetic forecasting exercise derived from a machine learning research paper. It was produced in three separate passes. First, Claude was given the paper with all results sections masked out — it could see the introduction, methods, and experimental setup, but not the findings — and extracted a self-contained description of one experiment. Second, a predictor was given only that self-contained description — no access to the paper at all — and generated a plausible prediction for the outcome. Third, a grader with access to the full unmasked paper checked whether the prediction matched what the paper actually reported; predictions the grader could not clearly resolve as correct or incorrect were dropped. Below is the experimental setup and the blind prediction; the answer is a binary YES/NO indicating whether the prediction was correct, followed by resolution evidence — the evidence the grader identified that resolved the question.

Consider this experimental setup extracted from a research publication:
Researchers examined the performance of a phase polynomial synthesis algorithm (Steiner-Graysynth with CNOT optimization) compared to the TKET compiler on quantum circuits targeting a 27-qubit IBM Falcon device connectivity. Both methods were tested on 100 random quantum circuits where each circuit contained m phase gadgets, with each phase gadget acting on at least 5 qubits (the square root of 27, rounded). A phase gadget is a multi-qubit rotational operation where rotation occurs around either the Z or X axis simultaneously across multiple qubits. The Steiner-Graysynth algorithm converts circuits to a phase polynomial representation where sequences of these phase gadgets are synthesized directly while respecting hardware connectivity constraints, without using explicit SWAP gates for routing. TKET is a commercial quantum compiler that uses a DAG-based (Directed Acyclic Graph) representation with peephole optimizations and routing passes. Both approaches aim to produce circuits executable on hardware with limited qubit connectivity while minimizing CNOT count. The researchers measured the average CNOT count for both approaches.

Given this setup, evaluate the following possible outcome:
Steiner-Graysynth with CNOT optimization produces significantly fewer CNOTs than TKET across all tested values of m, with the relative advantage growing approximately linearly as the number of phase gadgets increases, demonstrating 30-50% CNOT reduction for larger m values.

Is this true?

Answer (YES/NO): NO